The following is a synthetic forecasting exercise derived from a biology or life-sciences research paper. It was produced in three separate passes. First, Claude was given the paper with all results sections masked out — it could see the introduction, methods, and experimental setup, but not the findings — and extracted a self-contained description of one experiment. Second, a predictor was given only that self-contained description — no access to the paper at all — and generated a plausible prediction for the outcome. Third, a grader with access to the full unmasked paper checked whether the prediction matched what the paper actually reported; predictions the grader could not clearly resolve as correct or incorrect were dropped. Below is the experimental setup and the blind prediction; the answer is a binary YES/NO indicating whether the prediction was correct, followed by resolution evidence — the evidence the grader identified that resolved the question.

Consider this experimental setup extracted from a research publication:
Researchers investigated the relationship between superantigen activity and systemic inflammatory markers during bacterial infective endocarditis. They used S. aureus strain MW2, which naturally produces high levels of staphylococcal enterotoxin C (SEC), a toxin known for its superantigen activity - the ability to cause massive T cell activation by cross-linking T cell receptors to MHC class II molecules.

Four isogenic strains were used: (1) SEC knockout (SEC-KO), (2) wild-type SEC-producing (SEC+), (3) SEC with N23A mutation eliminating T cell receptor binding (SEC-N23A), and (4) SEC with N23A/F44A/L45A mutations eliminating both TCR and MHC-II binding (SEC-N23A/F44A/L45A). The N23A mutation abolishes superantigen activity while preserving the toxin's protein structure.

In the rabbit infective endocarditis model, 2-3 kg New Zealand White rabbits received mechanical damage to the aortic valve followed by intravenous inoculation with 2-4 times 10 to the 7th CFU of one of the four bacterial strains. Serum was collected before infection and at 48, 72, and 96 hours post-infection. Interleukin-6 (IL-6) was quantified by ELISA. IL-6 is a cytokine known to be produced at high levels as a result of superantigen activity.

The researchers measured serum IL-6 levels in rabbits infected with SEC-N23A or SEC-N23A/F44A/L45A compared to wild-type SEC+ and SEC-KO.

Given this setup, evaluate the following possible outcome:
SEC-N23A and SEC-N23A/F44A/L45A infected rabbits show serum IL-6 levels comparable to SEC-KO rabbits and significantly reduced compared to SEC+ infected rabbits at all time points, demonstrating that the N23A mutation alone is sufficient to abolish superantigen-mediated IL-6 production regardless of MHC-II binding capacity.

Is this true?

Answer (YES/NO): YES